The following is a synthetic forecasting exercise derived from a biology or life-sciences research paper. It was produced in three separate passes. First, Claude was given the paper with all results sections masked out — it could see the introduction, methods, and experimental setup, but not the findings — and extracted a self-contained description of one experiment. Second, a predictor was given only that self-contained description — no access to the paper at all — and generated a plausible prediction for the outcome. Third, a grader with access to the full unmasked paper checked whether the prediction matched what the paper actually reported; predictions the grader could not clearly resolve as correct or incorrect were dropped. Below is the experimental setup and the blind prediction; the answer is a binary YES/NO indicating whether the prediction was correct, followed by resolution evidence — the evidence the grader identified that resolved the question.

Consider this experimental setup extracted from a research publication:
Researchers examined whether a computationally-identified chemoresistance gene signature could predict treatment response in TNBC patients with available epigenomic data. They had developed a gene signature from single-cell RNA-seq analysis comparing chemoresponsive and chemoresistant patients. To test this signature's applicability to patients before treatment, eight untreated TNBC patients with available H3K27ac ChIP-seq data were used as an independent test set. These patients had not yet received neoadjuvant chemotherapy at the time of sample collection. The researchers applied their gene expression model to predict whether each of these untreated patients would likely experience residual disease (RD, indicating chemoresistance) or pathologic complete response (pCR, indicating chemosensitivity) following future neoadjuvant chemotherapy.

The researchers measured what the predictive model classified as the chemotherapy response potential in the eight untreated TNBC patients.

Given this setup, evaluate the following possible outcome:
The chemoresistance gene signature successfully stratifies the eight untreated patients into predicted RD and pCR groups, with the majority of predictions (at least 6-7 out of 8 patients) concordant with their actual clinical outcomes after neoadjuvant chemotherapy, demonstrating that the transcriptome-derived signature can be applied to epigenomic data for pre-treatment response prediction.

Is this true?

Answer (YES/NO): NO